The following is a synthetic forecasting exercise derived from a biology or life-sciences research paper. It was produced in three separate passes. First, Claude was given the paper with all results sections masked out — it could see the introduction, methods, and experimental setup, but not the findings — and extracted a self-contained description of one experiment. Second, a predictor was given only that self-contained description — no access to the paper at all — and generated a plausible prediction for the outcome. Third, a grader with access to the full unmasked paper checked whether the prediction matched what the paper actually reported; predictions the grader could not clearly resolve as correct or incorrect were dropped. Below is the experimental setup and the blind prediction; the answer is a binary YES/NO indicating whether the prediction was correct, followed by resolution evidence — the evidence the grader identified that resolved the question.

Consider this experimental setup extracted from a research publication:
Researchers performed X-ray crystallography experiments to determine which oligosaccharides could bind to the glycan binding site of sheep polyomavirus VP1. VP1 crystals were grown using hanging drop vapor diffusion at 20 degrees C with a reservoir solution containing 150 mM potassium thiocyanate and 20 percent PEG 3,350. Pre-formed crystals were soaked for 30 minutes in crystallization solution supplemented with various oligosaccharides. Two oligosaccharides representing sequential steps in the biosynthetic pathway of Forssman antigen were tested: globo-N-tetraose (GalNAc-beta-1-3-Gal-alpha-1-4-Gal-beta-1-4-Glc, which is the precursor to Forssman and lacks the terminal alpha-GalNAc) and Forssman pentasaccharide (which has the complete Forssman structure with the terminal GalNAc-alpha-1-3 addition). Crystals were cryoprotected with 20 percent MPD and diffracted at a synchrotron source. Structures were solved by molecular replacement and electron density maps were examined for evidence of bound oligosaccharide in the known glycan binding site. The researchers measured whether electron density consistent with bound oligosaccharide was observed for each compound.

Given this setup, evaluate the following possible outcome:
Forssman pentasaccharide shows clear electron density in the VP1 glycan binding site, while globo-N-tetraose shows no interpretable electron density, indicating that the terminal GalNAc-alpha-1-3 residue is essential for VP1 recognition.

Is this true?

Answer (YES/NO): YES